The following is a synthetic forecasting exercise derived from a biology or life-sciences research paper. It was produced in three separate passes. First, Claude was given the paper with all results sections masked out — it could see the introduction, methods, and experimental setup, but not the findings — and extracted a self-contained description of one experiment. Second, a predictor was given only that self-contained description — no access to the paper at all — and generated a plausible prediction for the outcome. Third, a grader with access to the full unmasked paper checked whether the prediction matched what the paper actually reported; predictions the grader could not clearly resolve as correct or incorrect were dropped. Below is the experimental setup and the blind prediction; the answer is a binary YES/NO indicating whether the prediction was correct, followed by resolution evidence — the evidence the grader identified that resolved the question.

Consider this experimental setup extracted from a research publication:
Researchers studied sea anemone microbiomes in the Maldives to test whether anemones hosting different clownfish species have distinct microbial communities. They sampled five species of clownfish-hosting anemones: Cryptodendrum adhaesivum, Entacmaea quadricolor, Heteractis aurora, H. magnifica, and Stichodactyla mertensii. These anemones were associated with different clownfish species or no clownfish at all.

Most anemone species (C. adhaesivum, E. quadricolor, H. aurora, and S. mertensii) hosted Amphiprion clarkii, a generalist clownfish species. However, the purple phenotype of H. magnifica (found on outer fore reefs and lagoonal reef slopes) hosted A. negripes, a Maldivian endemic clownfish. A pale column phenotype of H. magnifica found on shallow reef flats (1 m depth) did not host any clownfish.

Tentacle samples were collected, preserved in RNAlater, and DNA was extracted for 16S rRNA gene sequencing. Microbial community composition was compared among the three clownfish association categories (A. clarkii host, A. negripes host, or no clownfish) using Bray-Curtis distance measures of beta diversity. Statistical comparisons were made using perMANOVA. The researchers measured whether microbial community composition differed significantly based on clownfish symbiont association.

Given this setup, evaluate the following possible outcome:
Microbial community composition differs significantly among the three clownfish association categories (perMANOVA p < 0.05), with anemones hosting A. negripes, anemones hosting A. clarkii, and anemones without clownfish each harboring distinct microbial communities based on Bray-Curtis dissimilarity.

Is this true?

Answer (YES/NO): YES